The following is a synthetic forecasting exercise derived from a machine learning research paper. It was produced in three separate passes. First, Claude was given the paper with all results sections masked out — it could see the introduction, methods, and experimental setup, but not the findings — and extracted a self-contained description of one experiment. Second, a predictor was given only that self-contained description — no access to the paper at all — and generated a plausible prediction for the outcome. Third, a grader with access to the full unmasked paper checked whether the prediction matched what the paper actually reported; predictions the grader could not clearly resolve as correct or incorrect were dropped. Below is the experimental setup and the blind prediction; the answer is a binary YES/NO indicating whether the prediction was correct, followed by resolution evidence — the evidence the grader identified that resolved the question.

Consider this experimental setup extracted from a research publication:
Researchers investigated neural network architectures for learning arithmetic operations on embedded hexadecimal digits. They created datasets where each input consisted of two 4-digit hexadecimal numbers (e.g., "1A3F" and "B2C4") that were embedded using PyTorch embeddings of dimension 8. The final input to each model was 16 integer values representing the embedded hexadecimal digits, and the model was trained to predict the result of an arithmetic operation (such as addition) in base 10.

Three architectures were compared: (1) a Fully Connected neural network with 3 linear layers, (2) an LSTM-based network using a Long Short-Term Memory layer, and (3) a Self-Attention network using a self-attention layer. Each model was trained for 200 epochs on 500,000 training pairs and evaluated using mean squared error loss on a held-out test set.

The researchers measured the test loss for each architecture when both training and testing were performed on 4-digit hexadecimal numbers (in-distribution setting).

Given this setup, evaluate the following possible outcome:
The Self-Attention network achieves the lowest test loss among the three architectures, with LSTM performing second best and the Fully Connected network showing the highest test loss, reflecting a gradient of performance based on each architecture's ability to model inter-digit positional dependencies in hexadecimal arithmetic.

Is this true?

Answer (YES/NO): NO